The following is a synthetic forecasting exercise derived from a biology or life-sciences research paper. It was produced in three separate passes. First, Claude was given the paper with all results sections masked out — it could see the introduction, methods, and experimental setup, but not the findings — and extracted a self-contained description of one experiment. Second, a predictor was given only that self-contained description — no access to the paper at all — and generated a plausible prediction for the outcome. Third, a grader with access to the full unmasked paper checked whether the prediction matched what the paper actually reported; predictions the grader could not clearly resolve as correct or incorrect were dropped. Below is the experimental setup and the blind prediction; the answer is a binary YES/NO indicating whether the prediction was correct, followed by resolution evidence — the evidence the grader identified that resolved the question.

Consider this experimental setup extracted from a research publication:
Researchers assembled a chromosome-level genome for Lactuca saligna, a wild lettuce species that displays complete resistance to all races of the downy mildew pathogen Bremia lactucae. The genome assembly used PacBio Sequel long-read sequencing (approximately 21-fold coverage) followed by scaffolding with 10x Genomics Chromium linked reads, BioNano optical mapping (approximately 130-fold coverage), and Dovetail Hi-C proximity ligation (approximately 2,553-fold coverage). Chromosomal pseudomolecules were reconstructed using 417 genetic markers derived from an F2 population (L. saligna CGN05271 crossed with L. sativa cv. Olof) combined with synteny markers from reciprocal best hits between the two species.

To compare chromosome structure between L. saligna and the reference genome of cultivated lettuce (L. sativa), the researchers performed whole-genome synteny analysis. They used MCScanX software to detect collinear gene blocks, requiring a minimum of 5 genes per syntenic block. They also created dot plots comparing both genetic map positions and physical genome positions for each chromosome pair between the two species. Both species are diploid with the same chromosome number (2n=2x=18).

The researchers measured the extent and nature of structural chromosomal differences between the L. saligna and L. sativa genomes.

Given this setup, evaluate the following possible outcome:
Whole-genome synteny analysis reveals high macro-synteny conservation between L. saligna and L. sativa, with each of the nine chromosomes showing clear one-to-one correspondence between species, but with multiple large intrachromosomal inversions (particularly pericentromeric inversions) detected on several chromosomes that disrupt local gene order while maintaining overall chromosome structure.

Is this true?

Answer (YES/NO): NO